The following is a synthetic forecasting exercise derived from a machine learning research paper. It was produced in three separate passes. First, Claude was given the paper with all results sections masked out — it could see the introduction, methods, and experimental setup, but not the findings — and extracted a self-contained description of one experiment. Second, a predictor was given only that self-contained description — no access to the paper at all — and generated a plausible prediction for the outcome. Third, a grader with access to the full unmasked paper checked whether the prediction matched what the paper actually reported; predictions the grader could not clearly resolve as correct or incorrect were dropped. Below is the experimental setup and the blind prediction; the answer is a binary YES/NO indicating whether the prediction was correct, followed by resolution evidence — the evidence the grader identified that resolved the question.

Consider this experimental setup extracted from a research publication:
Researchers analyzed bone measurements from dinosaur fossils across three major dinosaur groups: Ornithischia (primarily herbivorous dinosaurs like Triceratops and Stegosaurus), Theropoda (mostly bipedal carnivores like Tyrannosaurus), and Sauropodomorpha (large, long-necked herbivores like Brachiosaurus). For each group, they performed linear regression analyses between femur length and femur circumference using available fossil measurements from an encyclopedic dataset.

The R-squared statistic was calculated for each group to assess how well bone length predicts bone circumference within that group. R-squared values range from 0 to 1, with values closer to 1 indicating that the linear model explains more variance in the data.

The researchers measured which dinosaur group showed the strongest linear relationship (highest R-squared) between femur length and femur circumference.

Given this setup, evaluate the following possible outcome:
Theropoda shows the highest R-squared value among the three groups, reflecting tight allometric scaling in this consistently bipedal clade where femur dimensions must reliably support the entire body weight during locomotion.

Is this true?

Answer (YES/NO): YES